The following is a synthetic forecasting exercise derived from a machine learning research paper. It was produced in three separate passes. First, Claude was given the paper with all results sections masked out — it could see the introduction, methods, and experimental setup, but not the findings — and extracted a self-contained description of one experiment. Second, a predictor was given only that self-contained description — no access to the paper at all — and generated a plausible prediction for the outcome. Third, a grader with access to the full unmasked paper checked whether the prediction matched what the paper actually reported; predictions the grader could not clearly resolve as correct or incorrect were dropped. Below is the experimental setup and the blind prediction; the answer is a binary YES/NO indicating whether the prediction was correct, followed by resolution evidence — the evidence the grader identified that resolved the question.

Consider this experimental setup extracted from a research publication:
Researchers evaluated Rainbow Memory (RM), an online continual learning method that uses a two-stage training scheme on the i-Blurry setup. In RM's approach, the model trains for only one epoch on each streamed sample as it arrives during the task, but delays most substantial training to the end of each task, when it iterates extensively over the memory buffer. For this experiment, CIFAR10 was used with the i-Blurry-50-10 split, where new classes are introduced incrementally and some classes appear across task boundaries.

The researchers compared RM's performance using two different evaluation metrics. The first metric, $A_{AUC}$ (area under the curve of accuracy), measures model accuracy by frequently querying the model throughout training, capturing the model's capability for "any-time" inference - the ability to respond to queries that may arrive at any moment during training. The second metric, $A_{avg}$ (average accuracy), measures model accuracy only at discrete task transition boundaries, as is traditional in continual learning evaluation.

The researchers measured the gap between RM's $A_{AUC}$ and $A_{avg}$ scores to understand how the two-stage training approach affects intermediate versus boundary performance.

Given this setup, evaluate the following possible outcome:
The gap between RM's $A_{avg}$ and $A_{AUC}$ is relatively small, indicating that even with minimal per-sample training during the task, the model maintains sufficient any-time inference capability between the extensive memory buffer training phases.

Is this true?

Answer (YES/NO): NO